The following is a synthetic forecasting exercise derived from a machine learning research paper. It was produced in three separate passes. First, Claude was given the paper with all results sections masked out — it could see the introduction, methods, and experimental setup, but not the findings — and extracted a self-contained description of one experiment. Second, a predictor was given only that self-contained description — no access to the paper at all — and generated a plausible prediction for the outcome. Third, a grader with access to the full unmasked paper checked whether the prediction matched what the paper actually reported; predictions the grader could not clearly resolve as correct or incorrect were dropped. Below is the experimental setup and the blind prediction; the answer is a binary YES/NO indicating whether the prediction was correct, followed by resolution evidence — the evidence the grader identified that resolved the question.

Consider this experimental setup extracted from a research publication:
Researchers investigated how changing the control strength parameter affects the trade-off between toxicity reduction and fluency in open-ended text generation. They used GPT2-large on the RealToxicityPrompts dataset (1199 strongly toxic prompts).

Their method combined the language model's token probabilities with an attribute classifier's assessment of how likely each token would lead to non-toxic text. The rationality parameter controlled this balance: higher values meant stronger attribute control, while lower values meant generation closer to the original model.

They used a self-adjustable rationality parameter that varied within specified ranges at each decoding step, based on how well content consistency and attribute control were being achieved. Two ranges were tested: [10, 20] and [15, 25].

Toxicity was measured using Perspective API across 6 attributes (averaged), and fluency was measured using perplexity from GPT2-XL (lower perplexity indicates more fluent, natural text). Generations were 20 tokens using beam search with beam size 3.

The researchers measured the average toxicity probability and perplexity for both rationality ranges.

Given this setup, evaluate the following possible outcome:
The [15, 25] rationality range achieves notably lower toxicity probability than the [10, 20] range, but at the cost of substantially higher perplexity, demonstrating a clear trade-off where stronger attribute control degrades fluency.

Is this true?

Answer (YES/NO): NO